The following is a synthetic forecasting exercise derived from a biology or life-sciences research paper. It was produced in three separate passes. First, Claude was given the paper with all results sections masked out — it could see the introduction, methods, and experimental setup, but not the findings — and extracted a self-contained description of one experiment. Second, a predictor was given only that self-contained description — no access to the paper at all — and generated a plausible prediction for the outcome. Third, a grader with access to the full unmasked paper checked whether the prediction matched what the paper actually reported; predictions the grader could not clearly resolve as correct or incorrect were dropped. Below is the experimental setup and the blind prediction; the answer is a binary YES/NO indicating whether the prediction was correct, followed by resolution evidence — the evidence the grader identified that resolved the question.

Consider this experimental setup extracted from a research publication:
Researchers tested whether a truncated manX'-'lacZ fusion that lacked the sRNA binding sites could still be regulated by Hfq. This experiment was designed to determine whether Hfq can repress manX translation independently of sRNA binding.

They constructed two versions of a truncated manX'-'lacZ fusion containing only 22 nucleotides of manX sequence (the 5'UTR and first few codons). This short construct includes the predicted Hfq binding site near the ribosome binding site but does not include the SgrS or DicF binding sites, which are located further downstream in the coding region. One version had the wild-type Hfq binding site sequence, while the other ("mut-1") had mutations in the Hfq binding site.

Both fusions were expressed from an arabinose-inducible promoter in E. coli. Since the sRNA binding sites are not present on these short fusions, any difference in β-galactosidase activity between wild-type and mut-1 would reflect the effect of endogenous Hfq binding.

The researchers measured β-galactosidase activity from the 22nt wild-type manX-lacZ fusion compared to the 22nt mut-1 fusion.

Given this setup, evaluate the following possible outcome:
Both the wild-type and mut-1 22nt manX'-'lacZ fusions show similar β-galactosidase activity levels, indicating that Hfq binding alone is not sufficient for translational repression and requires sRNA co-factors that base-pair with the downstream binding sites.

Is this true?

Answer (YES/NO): NO